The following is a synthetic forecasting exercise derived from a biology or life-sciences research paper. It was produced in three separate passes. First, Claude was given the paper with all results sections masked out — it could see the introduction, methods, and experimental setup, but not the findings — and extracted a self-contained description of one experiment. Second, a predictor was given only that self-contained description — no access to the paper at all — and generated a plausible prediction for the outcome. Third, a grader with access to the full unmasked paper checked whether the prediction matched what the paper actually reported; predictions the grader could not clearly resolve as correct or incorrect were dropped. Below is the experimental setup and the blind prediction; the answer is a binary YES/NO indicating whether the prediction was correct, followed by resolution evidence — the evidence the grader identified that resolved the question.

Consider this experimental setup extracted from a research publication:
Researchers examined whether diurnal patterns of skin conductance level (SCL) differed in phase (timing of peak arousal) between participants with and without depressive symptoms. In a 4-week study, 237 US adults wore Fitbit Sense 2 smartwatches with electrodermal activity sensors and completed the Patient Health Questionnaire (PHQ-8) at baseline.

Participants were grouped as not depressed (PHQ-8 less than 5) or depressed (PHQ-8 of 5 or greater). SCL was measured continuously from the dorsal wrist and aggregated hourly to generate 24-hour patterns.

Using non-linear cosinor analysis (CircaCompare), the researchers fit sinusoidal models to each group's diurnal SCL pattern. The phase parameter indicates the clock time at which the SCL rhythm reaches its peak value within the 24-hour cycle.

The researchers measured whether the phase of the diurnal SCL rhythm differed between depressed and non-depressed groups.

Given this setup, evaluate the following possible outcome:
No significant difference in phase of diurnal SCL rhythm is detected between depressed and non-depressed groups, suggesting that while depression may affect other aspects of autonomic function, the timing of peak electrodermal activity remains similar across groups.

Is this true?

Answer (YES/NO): YES